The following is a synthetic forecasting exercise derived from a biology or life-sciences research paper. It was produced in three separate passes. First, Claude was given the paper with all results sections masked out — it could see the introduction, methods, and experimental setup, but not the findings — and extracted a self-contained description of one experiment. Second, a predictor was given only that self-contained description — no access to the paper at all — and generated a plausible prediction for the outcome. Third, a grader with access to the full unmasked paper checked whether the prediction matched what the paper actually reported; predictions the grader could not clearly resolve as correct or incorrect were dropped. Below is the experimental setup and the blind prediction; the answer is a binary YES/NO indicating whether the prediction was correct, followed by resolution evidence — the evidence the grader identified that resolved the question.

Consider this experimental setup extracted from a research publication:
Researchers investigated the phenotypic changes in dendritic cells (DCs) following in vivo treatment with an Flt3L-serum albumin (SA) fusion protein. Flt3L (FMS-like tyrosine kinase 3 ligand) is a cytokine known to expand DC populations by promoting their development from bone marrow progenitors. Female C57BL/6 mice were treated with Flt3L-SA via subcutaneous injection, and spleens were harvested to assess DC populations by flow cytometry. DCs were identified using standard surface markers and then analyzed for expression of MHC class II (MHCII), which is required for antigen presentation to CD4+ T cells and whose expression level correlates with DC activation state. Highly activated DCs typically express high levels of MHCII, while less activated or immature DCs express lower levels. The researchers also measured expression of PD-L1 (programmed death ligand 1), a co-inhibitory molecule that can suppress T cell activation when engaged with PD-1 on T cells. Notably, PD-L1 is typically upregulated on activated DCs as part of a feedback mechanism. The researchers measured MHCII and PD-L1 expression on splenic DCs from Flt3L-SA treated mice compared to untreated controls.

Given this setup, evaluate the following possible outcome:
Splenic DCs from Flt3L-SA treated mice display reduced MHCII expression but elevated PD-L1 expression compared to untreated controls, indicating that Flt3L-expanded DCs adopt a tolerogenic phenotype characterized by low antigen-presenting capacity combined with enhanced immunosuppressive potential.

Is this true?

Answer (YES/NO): NO